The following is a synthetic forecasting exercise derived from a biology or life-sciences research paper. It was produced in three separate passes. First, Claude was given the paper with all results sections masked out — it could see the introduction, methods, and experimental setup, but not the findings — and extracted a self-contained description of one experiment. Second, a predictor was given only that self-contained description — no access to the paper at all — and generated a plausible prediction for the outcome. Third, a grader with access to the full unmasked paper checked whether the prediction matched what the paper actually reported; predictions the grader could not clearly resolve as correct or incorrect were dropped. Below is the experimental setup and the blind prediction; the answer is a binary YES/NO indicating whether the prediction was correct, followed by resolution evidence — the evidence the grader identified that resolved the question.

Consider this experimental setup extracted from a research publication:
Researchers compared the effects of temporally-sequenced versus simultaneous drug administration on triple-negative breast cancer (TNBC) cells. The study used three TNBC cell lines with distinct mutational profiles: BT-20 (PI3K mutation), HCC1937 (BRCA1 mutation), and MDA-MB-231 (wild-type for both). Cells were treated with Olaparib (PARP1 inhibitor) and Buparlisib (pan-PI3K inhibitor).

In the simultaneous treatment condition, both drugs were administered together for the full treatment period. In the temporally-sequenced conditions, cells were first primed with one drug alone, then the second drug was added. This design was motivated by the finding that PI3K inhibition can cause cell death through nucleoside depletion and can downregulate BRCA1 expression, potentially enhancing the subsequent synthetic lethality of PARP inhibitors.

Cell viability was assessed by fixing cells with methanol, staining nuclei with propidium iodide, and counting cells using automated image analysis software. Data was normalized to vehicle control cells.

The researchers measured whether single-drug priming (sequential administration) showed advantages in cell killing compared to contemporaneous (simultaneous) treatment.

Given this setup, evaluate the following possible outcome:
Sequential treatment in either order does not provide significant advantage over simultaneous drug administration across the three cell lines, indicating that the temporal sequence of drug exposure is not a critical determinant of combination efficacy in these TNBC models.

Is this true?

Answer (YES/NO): NO